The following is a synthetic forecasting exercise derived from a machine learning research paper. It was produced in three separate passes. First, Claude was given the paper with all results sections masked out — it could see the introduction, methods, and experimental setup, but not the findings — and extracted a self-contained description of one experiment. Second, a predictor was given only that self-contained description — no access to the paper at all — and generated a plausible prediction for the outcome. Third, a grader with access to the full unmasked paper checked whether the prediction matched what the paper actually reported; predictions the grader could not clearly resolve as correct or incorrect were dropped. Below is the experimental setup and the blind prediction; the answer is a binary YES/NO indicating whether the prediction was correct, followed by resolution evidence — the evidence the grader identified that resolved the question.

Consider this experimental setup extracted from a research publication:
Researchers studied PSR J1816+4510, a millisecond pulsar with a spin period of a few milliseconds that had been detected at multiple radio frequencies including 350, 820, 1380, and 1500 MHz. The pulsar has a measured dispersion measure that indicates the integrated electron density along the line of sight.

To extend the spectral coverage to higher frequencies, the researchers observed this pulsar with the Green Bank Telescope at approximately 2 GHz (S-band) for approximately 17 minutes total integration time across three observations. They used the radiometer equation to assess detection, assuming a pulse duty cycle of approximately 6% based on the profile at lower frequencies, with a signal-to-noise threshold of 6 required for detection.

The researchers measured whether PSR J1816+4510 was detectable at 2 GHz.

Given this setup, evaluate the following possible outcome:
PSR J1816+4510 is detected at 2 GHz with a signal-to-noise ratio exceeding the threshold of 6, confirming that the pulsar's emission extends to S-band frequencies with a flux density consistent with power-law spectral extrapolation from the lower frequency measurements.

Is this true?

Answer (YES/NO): NO